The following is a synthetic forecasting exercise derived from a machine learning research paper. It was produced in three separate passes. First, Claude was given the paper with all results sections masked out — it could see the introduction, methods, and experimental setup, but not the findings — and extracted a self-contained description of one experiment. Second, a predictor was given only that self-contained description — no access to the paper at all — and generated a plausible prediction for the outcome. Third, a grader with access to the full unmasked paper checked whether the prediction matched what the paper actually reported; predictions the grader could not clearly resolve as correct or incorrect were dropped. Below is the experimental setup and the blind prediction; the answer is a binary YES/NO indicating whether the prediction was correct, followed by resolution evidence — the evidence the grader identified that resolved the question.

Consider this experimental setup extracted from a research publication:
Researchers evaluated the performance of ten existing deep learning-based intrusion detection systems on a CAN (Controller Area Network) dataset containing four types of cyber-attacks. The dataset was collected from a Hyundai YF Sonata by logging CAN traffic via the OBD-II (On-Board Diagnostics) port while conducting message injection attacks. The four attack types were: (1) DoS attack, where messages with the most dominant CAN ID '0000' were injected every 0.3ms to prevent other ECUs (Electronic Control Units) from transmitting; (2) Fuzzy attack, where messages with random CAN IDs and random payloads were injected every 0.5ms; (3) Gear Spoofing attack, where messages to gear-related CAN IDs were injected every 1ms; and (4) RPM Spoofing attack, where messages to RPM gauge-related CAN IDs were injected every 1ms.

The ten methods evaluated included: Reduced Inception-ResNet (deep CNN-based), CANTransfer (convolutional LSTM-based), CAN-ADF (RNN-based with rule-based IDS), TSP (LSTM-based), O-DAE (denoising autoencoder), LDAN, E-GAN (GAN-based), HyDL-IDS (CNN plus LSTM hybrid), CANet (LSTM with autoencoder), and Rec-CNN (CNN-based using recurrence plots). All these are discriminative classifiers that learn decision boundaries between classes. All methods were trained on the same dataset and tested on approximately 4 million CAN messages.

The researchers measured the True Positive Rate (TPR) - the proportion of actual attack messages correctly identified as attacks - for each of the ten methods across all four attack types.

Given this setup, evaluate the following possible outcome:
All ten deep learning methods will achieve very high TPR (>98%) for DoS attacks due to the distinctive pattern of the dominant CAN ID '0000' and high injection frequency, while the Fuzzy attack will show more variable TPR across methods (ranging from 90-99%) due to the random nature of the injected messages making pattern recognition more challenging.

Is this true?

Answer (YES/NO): NO